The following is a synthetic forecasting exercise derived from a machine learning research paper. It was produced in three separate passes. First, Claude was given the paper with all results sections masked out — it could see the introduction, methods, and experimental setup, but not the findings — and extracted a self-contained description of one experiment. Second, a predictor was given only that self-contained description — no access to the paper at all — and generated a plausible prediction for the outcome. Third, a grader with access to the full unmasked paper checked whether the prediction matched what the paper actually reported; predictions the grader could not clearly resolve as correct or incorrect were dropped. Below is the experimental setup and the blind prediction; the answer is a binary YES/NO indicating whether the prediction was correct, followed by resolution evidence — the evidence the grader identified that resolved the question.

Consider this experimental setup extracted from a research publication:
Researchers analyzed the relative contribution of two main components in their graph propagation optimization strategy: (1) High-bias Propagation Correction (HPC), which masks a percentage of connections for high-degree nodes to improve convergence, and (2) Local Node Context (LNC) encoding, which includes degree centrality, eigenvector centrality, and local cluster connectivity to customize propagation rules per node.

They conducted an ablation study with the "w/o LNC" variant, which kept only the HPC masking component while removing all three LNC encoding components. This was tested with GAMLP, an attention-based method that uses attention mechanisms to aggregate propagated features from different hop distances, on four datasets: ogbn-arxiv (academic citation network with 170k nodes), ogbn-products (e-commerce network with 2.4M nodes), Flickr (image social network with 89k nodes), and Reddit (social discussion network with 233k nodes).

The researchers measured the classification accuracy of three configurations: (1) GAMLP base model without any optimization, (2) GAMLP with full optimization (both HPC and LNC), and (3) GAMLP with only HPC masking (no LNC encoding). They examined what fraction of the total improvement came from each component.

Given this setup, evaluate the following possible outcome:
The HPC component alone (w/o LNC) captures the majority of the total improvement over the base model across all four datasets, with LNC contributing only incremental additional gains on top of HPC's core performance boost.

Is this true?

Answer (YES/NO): NO